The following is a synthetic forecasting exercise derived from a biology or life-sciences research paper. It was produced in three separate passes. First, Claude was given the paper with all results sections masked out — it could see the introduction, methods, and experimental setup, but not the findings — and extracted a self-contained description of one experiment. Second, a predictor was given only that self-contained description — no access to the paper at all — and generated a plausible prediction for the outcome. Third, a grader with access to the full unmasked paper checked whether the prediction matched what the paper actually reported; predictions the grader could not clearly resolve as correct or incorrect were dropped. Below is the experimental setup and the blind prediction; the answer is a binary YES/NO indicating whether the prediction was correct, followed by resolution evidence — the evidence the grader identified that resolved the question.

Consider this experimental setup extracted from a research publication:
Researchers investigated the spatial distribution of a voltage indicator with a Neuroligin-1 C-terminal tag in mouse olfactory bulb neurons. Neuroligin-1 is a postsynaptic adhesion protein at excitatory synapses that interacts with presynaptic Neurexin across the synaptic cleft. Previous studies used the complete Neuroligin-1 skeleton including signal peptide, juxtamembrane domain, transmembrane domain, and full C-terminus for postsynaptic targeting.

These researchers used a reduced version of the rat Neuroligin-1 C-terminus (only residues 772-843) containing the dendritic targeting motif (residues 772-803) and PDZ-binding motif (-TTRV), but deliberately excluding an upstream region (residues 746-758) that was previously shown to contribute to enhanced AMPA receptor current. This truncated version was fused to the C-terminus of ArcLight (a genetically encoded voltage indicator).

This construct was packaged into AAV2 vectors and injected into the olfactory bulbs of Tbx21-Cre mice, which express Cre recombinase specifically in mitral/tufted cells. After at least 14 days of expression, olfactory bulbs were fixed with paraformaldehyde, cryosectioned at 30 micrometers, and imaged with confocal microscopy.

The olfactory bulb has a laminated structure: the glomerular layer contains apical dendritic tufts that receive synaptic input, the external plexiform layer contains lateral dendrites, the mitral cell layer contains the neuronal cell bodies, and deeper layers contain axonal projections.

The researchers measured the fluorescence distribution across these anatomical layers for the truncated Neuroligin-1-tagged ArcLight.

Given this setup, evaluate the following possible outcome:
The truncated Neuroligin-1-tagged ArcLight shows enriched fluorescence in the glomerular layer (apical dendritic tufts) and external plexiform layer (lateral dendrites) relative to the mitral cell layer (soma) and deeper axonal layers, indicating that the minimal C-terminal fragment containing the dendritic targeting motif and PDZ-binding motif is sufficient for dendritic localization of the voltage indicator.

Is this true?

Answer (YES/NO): NO